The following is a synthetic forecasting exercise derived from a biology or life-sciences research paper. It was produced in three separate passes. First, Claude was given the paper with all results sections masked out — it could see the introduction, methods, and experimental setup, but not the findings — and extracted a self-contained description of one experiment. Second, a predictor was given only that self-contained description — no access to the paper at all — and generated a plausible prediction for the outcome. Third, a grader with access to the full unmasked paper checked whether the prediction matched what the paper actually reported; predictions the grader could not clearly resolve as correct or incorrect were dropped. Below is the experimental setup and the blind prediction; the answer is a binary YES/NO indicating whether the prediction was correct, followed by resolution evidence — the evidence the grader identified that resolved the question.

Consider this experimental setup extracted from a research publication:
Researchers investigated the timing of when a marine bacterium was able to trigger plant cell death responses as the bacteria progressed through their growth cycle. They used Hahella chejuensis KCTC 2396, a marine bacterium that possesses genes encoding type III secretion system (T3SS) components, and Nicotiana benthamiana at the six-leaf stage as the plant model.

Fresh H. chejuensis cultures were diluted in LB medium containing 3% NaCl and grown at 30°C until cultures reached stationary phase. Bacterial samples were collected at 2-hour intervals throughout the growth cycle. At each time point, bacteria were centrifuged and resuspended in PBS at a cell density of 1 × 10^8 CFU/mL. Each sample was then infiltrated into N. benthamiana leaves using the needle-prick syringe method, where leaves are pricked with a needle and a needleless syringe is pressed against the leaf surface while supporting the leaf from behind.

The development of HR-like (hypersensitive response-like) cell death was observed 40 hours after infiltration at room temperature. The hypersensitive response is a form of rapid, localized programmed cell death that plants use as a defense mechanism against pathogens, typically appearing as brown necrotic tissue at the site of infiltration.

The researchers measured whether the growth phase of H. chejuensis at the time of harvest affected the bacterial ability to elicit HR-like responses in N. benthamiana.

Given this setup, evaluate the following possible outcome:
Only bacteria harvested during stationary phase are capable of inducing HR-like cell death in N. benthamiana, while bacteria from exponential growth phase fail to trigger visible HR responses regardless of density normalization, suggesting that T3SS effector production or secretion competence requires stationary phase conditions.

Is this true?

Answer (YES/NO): NO